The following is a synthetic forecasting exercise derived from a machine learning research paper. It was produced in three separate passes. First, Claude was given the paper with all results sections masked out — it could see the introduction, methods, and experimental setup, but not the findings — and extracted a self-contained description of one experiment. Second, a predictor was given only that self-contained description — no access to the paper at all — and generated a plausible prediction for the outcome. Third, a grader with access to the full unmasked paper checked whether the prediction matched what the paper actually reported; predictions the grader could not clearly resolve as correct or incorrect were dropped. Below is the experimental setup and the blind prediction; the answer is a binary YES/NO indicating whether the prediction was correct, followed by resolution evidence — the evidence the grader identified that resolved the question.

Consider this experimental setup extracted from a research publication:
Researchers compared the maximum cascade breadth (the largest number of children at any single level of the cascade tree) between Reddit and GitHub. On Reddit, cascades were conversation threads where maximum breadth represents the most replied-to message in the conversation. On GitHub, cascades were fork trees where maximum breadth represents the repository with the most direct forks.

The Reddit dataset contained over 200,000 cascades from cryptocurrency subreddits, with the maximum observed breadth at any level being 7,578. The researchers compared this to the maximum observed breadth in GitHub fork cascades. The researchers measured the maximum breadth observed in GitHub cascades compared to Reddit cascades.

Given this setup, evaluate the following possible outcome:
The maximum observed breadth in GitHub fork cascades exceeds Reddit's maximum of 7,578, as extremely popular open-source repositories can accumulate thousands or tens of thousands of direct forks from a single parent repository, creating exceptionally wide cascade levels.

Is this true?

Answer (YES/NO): NO